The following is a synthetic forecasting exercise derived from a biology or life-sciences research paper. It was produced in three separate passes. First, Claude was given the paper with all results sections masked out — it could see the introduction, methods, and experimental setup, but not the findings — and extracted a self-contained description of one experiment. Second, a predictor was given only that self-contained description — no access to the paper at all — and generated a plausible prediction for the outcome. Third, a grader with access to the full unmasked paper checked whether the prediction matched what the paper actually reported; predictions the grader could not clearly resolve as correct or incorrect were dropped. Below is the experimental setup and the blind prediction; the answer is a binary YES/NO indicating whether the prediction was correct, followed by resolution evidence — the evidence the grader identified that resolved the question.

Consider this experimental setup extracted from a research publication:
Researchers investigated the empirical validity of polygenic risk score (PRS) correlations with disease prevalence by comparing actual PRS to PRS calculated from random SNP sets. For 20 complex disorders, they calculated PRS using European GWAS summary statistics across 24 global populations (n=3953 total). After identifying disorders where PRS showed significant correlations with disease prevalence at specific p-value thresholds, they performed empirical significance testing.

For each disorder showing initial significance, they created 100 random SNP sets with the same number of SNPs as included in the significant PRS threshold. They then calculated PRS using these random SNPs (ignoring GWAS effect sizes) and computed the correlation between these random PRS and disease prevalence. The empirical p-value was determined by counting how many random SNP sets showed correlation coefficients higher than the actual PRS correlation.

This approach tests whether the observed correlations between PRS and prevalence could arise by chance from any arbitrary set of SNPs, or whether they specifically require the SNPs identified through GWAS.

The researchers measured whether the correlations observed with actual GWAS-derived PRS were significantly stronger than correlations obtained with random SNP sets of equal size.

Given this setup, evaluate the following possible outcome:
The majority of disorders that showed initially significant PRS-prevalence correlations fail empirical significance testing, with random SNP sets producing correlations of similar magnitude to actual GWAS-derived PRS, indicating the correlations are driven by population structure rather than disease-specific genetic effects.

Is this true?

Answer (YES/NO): NO